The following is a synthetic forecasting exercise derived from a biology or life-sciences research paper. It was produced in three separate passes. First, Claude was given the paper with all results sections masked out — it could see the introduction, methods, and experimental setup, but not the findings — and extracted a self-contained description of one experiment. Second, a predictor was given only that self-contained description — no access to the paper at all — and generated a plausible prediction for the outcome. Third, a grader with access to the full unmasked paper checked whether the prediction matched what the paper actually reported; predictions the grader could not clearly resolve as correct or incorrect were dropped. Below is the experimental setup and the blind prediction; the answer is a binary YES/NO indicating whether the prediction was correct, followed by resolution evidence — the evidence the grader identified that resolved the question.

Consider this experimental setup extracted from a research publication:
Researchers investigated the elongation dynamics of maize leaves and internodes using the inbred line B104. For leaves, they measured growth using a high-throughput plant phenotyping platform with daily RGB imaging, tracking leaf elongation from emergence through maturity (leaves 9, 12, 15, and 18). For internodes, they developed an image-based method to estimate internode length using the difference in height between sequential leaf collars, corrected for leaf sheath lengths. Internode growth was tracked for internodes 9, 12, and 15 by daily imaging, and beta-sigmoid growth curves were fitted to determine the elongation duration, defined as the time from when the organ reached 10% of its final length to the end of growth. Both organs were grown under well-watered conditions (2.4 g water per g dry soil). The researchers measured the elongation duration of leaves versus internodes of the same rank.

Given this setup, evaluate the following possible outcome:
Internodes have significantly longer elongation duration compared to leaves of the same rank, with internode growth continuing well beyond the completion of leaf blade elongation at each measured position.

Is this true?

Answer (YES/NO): NO